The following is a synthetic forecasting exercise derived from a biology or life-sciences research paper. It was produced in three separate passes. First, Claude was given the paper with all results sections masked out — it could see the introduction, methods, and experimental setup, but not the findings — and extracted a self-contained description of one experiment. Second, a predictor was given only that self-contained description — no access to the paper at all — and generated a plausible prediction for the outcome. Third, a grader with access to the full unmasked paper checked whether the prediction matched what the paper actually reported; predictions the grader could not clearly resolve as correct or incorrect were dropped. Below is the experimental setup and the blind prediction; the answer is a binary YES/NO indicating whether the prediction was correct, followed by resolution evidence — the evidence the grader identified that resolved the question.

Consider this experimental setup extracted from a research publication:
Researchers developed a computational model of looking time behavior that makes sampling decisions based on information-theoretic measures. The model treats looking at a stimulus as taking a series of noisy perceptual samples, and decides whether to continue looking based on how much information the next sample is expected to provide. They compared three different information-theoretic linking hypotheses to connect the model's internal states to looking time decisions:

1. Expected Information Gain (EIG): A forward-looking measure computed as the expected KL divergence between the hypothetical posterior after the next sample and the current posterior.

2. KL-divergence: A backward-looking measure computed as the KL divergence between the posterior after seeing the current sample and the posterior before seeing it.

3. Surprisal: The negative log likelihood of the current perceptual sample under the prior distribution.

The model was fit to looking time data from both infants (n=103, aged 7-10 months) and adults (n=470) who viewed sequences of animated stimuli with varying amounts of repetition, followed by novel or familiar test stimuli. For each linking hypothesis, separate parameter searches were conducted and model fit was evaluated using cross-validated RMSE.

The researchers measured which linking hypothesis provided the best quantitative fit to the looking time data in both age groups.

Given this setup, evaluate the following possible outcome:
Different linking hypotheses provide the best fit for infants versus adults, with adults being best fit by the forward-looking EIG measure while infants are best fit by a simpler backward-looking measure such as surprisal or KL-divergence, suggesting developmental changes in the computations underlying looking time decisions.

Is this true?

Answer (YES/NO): NO